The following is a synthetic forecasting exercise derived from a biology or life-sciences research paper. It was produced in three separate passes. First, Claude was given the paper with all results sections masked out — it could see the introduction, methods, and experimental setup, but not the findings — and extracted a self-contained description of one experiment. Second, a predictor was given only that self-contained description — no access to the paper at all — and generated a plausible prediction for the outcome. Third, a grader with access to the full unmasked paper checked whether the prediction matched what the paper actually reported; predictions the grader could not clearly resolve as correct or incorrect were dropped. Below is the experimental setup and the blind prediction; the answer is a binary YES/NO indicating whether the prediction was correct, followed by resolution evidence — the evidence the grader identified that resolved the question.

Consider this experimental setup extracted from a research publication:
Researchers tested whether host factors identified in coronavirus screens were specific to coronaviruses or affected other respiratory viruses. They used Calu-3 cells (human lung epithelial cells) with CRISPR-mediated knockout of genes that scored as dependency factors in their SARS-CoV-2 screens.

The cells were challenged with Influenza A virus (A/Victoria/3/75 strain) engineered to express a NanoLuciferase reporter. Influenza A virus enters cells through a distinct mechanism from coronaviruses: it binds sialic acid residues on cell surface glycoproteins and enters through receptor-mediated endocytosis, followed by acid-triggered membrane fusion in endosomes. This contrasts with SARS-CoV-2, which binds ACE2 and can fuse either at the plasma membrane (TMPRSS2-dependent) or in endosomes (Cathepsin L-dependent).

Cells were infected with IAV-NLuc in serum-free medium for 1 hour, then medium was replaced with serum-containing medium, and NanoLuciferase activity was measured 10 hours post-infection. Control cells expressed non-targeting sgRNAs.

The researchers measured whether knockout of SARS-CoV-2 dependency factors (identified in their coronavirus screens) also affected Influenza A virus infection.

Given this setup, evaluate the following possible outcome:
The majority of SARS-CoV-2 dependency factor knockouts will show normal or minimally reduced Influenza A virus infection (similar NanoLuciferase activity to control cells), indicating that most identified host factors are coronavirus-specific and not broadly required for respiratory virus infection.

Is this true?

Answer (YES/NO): YES